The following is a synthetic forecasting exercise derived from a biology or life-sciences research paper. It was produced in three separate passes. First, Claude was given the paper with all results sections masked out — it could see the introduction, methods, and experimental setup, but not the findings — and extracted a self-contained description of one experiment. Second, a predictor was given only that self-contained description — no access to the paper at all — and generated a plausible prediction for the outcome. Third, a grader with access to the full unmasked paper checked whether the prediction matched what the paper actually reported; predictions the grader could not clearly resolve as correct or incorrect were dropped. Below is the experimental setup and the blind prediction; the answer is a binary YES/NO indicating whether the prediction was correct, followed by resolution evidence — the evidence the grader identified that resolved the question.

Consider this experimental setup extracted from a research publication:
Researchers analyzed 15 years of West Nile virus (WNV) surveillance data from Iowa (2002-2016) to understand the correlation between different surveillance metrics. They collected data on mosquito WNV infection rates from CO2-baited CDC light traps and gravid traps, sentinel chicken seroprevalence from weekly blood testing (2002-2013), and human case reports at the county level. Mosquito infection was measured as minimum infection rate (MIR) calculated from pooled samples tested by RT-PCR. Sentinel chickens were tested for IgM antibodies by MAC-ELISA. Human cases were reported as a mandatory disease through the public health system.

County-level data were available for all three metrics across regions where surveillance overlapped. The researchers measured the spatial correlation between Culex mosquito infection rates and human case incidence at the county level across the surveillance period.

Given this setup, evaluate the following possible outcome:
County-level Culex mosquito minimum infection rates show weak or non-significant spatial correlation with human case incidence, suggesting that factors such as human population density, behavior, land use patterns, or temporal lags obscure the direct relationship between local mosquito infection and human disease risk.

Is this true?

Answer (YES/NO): YES